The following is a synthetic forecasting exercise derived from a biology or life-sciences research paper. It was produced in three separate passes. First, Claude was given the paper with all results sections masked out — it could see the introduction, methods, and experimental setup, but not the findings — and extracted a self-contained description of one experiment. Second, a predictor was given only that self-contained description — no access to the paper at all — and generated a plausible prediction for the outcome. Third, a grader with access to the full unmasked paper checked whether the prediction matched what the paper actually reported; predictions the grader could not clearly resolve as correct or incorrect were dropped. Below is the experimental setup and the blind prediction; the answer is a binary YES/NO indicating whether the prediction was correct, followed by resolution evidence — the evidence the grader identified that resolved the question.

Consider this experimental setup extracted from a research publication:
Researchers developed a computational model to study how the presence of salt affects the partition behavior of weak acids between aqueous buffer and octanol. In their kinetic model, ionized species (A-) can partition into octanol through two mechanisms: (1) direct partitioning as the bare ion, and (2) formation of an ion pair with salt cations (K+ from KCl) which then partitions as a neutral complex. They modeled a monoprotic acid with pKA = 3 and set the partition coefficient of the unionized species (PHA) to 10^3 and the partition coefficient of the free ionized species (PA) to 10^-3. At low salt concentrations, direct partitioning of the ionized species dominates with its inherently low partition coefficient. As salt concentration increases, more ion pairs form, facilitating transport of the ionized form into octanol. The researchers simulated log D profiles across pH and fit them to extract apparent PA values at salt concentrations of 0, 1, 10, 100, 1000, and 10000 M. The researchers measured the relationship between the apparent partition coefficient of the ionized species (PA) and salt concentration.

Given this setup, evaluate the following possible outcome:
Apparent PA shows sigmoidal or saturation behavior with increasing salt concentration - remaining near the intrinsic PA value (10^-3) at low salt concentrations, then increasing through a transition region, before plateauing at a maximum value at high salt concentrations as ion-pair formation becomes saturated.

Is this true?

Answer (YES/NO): NO